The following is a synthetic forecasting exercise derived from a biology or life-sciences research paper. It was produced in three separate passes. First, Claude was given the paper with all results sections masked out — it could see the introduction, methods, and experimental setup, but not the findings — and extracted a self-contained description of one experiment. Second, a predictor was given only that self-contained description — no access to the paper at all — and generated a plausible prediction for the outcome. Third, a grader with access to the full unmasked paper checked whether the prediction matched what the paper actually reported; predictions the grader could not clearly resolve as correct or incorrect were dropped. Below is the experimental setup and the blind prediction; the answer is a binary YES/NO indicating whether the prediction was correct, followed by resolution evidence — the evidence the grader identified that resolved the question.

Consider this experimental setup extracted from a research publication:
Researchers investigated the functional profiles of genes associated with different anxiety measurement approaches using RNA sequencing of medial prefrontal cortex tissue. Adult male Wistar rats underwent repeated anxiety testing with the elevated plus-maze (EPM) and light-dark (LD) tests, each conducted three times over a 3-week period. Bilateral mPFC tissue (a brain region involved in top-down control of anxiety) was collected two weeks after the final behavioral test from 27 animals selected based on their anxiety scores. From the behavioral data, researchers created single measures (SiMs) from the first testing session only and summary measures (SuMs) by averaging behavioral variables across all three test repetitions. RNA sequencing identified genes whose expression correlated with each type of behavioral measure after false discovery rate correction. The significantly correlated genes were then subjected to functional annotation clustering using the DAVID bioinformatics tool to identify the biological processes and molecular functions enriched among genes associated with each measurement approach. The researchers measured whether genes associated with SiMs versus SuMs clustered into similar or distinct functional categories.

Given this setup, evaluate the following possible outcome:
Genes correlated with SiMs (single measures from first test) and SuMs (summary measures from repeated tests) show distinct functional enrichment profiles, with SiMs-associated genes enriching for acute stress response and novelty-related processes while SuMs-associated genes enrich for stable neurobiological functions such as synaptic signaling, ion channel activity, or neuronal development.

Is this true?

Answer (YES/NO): NO